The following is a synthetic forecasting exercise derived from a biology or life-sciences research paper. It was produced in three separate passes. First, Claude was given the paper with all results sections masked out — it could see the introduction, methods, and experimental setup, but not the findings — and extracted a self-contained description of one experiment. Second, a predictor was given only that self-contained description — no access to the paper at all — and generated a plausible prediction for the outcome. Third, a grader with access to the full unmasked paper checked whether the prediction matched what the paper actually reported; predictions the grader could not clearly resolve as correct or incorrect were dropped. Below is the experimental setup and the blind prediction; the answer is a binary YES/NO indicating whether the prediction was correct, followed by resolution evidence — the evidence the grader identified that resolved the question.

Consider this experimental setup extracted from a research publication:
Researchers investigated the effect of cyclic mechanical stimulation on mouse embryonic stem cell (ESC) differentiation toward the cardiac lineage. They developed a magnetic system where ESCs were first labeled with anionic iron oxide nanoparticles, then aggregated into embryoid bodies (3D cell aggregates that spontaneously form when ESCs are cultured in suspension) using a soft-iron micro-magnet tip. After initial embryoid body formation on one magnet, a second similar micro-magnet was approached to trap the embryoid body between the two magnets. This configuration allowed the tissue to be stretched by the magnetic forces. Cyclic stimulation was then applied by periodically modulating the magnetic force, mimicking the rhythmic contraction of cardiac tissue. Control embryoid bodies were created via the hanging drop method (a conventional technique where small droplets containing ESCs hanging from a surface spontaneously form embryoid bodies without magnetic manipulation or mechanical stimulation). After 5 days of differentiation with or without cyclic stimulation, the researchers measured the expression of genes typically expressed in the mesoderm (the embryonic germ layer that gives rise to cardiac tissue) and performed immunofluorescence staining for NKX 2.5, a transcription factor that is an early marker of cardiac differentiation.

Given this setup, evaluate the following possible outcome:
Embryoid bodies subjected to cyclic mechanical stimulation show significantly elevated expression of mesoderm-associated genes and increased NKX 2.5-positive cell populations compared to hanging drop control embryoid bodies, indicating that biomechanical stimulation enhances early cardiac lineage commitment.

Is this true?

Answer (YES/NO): YES